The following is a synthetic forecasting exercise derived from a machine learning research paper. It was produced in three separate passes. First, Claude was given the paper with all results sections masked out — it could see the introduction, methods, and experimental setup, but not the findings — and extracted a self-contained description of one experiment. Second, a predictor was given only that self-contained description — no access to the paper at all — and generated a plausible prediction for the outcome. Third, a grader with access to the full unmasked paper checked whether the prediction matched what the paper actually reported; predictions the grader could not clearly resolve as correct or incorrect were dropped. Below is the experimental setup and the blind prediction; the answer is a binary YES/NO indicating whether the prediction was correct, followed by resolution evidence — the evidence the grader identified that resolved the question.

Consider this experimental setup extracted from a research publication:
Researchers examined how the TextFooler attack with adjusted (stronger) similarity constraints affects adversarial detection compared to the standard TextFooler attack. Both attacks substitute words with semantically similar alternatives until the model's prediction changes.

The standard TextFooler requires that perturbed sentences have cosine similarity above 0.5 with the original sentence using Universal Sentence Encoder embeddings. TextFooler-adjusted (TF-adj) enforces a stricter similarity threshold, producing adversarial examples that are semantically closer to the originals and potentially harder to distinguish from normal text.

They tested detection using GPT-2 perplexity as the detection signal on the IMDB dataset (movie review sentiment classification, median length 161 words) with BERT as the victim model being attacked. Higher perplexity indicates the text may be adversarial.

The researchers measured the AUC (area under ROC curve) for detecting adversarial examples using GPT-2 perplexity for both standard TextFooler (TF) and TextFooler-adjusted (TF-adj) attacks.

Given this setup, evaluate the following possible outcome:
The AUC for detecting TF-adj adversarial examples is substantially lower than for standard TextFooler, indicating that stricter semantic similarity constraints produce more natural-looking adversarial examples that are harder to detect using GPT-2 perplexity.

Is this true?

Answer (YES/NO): YES